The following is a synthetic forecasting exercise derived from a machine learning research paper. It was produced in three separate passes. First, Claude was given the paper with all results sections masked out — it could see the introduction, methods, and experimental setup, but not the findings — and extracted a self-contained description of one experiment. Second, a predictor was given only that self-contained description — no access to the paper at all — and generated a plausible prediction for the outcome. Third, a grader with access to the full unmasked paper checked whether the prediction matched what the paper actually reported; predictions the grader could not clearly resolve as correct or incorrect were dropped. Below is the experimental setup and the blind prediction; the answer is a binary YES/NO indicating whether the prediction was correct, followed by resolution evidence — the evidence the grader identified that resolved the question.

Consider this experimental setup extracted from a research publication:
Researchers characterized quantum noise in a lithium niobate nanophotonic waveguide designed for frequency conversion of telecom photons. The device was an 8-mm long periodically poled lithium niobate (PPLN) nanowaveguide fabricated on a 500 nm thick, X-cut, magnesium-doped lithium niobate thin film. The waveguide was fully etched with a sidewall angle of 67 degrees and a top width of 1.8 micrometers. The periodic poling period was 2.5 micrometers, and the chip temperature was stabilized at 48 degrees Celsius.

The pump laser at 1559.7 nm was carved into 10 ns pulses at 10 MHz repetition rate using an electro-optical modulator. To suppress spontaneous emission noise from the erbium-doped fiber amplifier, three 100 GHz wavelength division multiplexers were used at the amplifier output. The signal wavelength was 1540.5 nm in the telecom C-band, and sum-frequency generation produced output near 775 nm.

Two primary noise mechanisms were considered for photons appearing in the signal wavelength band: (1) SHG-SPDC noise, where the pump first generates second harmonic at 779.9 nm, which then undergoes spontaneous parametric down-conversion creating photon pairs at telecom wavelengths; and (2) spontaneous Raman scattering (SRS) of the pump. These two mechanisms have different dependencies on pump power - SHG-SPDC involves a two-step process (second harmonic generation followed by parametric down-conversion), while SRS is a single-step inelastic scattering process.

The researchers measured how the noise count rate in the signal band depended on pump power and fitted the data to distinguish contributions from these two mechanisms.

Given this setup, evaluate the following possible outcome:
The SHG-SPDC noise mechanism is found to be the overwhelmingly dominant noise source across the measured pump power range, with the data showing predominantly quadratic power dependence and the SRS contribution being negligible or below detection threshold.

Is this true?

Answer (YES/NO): NO